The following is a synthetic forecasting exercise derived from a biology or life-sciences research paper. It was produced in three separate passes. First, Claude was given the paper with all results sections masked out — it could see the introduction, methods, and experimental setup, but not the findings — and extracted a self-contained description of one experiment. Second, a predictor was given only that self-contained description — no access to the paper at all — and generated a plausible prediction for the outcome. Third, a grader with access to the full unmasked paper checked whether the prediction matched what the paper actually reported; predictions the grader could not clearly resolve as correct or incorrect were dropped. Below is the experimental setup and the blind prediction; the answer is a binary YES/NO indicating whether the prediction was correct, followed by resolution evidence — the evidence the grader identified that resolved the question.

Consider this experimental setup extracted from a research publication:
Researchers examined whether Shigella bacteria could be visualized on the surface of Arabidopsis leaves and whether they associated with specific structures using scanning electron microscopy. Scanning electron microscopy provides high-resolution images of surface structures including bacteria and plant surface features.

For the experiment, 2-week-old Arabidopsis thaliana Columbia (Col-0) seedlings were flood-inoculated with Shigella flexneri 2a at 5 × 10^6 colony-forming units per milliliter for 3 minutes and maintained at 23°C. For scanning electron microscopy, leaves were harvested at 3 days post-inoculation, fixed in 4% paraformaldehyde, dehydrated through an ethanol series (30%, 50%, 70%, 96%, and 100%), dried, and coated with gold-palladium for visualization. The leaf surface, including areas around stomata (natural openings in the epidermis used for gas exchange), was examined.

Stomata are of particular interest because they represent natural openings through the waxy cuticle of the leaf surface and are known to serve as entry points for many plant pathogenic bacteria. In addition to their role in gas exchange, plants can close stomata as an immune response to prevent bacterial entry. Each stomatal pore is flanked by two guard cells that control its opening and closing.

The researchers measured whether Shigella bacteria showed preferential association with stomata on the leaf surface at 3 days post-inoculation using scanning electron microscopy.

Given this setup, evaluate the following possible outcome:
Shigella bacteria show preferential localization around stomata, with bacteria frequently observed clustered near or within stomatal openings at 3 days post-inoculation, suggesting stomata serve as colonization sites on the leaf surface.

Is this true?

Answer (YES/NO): YES